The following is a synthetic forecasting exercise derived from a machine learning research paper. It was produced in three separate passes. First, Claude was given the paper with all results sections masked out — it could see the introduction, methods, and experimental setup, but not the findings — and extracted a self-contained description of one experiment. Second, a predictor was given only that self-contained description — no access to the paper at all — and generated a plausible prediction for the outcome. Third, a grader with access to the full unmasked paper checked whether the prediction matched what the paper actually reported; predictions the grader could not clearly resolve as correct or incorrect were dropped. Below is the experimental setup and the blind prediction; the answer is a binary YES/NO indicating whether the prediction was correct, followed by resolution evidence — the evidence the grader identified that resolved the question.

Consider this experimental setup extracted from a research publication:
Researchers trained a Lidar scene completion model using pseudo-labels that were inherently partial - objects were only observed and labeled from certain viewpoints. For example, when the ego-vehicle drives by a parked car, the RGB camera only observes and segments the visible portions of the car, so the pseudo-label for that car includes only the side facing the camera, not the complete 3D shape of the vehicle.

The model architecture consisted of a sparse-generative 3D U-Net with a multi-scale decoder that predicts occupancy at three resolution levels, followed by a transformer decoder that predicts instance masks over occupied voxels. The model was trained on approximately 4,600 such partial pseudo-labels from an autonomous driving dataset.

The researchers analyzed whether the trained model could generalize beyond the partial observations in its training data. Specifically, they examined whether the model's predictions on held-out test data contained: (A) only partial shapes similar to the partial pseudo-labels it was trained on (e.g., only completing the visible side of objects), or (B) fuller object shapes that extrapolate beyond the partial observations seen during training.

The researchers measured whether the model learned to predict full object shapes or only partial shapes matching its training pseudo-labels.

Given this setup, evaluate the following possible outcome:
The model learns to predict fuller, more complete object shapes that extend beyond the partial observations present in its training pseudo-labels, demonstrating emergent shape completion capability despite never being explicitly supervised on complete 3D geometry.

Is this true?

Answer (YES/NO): YES